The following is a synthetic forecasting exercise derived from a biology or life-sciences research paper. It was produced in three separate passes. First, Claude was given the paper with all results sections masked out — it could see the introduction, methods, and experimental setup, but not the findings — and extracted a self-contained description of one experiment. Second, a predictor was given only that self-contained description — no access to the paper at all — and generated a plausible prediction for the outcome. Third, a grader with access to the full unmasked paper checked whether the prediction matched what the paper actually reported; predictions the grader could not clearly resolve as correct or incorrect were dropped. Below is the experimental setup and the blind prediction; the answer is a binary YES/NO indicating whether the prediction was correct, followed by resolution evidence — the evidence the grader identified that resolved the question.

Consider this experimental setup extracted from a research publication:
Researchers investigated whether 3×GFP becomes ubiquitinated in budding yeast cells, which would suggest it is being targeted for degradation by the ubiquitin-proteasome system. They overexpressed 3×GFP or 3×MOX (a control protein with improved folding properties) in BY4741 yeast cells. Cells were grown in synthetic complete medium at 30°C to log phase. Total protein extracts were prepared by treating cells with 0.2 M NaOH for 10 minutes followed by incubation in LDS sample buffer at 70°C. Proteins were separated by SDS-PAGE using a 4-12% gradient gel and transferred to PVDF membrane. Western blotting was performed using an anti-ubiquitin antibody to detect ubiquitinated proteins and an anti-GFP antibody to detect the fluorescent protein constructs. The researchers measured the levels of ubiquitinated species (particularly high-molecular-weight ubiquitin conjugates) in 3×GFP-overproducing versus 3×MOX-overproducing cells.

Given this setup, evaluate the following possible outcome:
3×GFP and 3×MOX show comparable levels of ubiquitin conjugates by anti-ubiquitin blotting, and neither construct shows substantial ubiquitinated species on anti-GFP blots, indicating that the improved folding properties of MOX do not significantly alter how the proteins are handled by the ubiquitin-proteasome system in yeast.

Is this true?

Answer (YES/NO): NO